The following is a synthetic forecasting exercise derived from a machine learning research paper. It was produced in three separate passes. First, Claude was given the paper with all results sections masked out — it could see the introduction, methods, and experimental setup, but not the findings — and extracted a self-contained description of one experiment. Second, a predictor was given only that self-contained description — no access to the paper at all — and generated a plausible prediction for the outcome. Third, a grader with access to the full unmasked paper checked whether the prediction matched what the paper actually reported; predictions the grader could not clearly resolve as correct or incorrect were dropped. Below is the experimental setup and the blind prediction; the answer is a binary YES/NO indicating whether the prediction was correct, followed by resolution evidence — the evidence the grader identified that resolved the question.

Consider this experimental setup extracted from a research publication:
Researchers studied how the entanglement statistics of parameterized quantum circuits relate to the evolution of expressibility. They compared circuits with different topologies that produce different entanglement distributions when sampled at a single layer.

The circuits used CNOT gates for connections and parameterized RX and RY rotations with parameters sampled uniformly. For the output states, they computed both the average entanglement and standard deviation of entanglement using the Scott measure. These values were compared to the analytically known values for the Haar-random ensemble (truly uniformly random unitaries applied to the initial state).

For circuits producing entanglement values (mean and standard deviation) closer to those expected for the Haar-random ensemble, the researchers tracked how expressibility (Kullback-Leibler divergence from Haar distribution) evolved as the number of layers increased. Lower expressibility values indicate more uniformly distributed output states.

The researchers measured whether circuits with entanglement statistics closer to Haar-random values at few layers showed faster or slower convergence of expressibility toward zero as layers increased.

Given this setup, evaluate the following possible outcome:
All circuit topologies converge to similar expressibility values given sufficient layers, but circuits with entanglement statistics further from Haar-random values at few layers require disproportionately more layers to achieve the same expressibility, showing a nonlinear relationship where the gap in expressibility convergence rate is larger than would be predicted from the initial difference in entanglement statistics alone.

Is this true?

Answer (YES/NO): NO